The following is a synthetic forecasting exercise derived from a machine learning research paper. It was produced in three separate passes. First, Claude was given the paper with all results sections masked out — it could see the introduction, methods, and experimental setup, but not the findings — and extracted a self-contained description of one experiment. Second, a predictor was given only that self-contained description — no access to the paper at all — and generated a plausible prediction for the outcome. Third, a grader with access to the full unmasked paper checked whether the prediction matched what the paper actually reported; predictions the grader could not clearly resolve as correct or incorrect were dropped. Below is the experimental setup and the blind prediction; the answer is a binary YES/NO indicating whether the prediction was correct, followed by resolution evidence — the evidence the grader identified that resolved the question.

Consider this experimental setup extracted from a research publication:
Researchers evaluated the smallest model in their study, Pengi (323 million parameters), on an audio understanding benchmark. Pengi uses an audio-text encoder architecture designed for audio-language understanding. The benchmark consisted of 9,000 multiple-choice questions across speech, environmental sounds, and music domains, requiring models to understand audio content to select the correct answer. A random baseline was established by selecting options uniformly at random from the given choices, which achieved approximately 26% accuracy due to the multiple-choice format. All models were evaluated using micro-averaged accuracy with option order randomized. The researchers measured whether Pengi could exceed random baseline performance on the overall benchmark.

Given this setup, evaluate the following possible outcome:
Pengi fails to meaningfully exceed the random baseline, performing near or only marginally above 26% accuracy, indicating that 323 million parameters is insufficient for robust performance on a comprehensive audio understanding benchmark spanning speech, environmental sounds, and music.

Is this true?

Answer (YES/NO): NO